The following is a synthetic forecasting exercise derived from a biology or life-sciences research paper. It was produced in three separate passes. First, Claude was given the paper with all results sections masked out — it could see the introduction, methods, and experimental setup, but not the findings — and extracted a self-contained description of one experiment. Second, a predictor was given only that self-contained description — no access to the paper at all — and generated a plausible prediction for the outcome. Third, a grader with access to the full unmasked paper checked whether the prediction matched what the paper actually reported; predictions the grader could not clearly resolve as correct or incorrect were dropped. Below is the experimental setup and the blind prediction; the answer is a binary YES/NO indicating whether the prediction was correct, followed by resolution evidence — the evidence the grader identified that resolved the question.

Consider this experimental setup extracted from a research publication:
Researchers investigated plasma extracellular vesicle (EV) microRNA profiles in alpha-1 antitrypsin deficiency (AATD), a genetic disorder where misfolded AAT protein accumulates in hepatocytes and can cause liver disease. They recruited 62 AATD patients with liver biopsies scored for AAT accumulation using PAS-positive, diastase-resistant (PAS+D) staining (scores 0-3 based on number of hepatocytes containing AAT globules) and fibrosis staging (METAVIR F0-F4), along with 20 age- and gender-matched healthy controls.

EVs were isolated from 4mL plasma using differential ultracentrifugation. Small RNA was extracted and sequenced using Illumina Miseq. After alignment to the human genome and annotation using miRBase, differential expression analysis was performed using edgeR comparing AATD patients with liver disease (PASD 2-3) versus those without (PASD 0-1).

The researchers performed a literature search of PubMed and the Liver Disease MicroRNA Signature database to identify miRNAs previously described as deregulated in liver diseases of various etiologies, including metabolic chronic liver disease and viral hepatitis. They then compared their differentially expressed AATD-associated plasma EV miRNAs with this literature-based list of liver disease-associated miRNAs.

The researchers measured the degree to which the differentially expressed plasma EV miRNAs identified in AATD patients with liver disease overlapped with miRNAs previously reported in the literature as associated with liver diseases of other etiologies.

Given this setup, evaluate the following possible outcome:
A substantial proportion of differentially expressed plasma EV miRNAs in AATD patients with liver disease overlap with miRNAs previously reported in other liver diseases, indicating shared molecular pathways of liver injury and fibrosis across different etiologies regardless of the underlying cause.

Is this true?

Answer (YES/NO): YES